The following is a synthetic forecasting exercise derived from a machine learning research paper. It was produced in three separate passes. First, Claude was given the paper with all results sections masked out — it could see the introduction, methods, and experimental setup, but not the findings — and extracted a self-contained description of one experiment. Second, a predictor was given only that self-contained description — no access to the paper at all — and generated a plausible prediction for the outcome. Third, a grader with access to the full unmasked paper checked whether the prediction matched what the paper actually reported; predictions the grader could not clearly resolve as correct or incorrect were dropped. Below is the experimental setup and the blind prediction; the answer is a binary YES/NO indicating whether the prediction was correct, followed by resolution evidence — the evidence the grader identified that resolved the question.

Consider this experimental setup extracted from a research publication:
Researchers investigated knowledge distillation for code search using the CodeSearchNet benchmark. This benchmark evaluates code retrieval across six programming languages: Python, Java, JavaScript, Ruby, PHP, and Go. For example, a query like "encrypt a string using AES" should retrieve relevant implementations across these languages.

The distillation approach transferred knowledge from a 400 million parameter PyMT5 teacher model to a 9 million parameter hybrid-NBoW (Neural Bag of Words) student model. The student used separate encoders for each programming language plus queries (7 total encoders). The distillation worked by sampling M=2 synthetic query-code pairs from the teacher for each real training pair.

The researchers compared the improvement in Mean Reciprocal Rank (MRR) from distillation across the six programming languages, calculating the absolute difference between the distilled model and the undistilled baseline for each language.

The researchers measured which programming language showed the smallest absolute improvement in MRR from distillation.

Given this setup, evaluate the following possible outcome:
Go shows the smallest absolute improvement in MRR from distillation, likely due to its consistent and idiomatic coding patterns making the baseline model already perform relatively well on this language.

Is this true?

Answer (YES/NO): NO